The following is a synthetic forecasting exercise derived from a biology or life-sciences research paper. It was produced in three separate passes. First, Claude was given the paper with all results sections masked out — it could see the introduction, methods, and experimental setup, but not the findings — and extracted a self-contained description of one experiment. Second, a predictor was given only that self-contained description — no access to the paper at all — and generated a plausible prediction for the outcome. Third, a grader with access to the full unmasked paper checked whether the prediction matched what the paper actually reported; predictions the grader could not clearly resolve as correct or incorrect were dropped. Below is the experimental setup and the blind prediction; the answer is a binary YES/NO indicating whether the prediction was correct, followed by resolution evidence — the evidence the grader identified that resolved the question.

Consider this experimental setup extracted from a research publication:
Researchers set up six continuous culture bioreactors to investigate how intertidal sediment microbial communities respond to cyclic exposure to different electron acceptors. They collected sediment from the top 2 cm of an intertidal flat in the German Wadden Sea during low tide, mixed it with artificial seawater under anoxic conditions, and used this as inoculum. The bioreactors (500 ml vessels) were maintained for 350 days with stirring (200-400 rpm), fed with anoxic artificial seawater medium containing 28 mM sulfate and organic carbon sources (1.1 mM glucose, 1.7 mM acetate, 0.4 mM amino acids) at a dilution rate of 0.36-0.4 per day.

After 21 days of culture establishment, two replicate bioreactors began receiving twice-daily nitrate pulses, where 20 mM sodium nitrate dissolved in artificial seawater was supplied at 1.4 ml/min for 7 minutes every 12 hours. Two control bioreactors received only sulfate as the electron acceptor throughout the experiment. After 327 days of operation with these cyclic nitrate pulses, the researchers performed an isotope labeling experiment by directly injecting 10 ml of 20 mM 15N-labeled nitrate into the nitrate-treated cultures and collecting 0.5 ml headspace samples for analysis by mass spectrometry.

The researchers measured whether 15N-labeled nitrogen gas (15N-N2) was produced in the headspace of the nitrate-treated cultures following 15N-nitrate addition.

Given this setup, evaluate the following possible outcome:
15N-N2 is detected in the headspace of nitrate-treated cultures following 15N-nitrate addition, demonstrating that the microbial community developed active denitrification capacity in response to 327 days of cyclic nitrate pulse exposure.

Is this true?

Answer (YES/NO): NO